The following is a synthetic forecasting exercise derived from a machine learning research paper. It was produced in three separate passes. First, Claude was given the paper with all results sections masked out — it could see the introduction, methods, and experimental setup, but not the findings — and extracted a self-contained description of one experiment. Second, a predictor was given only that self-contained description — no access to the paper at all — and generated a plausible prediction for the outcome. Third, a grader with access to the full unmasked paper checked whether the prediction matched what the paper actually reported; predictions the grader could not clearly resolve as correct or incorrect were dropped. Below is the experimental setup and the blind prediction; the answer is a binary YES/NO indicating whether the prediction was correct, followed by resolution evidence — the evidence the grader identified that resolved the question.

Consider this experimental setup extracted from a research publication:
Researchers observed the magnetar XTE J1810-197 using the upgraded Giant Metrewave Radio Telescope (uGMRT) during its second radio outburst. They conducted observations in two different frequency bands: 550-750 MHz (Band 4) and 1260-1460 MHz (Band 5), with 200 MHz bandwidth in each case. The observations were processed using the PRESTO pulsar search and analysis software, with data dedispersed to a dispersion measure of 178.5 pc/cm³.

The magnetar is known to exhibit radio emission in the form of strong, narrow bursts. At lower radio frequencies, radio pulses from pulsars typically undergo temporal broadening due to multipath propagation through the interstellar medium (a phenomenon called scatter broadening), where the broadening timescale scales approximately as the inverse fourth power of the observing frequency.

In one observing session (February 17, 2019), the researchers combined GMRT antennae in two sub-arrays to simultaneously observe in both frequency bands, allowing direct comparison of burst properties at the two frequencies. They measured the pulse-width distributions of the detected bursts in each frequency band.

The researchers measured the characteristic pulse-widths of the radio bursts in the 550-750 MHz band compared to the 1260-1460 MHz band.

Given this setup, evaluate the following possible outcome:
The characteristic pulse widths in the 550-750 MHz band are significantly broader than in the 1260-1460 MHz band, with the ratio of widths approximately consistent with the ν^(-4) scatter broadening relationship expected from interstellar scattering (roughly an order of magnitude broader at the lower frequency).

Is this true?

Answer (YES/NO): NO